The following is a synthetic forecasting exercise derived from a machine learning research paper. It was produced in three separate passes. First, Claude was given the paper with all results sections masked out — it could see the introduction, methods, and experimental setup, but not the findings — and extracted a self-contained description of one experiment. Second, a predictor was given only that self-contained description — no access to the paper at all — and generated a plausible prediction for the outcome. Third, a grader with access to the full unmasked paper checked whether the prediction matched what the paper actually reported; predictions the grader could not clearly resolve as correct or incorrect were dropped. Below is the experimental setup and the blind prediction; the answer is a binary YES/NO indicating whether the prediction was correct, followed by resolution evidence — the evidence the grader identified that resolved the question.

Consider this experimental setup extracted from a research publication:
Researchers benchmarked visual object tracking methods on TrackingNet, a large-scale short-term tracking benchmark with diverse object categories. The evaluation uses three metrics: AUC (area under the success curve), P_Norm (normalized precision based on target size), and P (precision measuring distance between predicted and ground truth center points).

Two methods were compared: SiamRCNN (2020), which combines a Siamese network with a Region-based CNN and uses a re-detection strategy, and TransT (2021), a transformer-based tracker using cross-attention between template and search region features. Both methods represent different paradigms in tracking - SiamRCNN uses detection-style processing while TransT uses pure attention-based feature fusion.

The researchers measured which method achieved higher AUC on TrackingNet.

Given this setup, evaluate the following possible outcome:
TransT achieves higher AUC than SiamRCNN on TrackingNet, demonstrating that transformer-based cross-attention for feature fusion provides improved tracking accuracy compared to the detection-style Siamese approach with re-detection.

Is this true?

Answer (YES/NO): YES